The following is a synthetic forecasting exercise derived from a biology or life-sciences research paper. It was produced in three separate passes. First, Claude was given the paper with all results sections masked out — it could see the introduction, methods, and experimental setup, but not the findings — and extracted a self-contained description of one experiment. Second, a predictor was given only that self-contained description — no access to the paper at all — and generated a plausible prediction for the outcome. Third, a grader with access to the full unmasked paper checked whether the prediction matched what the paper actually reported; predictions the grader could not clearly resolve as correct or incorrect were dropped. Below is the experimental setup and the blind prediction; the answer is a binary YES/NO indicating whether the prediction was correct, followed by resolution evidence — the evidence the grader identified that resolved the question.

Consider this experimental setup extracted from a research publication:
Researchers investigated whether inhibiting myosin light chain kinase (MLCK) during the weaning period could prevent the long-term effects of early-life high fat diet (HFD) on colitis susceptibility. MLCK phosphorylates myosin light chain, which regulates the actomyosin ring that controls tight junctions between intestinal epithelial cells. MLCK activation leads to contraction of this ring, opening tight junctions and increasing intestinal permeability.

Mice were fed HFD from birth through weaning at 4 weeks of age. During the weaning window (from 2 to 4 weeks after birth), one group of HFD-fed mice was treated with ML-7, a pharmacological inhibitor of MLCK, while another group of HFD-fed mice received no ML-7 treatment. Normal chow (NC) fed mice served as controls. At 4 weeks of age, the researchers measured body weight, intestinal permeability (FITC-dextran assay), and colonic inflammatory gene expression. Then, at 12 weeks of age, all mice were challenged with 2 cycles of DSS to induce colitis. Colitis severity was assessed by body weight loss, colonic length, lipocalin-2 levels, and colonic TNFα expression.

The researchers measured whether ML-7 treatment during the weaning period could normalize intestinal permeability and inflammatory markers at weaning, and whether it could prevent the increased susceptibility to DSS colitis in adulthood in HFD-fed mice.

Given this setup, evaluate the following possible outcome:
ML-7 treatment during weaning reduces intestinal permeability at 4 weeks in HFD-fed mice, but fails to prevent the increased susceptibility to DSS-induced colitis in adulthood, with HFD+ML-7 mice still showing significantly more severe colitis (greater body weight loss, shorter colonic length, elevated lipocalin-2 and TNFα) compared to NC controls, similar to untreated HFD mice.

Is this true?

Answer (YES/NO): NO